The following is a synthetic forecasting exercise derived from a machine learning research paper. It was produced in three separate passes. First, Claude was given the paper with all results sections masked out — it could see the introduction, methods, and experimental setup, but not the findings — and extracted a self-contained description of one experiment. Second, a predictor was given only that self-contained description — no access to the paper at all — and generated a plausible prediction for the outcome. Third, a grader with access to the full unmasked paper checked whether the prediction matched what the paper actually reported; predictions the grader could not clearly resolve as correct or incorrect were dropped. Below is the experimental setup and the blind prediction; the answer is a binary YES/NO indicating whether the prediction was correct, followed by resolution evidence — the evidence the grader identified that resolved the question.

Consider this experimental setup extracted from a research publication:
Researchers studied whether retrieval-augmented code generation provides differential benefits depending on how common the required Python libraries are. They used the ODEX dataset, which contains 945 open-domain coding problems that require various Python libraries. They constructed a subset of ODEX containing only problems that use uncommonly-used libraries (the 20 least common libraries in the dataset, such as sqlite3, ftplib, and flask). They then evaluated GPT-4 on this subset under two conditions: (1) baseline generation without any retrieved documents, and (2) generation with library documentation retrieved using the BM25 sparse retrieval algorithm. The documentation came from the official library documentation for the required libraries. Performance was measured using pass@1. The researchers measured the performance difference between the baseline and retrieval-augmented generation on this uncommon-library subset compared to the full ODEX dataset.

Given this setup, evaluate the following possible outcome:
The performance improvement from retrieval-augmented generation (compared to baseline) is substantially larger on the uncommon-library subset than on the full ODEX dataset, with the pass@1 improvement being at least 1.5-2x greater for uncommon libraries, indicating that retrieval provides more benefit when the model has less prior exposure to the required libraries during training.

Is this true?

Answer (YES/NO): YES